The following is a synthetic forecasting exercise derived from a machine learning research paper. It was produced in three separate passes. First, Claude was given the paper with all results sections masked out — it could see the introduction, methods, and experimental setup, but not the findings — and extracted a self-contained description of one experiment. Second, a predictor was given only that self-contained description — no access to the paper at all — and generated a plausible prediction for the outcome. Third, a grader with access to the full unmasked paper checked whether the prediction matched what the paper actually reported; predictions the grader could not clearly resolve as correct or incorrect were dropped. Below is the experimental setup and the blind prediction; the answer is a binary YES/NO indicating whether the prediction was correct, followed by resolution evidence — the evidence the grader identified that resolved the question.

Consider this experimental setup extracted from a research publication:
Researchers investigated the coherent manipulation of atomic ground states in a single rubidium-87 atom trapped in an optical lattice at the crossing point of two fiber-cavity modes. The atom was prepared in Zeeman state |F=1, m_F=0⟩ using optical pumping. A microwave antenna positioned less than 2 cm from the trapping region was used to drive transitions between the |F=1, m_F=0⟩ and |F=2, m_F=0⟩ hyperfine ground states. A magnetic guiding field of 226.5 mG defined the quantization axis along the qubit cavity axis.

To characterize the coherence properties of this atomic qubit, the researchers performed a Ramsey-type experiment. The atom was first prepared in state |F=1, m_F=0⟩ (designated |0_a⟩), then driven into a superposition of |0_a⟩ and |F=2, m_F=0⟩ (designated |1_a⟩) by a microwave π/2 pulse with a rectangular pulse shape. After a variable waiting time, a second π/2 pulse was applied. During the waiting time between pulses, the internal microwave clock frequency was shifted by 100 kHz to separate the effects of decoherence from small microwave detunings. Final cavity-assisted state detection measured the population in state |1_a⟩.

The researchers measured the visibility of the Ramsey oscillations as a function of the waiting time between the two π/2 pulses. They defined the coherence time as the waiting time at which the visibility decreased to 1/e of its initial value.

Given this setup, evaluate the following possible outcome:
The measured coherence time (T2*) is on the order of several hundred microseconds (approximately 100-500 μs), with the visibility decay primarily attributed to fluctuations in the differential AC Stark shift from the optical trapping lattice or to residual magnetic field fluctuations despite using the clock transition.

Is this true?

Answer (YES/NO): YES